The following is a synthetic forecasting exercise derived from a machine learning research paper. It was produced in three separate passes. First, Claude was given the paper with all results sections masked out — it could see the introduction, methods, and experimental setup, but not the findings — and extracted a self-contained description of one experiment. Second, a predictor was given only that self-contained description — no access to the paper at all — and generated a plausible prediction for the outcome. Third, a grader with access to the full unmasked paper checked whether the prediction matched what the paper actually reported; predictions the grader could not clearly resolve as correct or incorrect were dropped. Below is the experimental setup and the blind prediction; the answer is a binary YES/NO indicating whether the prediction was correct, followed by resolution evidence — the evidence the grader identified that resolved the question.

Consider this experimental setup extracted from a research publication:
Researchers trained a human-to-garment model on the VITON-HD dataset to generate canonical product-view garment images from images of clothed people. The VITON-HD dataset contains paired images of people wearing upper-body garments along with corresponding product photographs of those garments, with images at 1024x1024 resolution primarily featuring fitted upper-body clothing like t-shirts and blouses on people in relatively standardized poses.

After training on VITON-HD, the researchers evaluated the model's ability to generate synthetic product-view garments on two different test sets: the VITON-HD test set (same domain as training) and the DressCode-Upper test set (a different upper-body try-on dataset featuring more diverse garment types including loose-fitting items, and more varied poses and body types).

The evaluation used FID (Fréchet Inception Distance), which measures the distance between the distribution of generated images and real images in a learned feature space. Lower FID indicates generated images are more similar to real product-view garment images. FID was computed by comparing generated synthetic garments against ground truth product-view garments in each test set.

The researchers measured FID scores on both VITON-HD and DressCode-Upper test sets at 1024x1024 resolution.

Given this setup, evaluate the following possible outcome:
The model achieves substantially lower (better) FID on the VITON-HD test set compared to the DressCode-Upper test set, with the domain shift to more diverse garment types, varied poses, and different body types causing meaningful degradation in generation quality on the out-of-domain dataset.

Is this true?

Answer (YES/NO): YES